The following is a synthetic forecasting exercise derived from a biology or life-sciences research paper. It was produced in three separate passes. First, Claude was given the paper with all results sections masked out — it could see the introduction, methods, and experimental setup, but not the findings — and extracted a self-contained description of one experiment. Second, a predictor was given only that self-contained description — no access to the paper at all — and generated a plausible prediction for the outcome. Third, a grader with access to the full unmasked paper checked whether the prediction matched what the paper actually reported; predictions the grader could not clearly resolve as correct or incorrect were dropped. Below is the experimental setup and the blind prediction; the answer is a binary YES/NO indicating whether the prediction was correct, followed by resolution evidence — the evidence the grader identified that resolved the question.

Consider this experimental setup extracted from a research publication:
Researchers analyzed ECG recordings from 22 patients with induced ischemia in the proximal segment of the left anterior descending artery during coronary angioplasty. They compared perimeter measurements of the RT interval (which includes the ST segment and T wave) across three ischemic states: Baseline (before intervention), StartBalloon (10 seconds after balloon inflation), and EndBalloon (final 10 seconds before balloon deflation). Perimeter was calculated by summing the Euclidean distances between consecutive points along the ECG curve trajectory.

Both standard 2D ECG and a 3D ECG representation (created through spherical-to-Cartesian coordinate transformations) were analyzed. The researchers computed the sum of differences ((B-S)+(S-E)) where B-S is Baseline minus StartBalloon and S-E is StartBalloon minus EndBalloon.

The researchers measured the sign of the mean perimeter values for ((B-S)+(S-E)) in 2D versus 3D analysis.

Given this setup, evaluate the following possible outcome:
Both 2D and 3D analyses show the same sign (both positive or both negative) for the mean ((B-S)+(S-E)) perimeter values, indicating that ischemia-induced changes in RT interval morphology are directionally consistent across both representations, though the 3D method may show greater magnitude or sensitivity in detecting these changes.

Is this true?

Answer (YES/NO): NO